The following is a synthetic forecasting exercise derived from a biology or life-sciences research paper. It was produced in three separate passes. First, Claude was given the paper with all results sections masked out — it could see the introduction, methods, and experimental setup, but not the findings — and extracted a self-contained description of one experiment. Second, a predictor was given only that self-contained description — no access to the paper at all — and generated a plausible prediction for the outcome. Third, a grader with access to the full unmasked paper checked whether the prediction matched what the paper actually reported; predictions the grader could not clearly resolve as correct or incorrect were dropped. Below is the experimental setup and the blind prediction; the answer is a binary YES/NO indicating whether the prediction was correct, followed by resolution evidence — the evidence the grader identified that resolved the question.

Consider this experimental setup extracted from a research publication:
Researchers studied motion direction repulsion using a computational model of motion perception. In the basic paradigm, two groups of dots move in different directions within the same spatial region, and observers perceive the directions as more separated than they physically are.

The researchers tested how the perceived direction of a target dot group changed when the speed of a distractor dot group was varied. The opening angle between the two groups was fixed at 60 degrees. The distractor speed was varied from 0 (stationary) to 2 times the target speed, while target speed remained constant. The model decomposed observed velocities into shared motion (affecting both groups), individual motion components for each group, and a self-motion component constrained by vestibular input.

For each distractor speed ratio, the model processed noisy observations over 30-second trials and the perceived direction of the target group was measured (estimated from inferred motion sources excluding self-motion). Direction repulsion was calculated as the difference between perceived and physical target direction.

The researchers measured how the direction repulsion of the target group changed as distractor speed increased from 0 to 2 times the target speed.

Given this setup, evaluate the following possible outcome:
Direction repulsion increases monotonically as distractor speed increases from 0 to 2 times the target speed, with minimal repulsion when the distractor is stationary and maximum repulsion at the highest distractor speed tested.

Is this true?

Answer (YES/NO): NO